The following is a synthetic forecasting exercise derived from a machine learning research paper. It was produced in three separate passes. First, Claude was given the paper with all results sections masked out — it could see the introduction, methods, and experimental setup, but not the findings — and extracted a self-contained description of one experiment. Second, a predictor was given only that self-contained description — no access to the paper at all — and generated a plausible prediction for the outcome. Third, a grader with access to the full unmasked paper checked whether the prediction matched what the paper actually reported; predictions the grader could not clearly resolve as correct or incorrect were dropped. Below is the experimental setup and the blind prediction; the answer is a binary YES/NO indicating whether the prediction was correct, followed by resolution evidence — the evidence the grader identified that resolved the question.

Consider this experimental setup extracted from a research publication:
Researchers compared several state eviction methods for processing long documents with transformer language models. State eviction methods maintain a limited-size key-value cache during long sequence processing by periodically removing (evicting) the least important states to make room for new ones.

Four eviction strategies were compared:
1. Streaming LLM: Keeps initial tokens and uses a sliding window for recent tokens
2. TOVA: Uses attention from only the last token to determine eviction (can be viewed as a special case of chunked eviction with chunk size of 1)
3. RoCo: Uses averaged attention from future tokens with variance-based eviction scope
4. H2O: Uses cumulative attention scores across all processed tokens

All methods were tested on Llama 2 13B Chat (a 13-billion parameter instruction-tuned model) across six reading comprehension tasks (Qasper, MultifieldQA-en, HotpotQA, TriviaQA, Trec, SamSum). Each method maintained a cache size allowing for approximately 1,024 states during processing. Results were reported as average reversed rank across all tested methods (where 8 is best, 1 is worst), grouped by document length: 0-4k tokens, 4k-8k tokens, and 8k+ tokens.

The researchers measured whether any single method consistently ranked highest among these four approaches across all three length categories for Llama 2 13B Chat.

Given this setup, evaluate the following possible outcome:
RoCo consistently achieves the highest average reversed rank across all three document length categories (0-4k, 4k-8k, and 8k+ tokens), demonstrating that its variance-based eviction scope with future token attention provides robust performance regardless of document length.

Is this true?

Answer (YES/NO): NO